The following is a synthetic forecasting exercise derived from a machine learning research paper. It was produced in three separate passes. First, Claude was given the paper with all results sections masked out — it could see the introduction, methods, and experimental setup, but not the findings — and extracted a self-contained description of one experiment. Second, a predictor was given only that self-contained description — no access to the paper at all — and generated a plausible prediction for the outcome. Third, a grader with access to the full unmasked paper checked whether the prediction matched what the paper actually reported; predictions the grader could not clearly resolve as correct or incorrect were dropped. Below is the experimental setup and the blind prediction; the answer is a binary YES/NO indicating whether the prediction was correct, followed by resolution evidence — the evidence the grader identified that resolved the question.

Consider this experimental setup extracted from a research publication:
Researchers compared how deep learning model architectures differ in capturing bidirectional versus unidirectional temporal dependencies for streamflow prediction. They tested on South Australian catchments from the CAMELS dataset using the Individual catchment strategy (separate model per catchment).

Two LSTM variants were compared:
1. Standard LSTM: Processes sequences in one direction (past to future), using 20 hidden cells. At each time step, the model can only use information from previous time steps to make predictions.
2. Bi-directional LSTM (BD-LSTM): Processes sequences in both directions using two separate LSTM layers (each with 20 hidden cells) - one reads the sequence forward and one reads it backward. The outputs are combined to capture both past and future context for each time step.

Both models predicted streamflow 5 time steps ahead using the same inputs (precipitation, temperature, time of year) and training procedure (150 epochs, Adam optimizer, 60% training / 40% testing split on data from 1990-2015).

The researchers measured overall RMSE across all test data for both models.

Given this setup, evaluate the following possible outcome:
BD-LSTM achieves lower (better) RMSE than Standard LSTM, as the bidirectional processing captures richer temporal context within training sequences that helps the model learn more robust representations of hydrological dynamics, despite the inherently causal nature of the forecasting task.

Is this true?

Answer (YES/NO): NO